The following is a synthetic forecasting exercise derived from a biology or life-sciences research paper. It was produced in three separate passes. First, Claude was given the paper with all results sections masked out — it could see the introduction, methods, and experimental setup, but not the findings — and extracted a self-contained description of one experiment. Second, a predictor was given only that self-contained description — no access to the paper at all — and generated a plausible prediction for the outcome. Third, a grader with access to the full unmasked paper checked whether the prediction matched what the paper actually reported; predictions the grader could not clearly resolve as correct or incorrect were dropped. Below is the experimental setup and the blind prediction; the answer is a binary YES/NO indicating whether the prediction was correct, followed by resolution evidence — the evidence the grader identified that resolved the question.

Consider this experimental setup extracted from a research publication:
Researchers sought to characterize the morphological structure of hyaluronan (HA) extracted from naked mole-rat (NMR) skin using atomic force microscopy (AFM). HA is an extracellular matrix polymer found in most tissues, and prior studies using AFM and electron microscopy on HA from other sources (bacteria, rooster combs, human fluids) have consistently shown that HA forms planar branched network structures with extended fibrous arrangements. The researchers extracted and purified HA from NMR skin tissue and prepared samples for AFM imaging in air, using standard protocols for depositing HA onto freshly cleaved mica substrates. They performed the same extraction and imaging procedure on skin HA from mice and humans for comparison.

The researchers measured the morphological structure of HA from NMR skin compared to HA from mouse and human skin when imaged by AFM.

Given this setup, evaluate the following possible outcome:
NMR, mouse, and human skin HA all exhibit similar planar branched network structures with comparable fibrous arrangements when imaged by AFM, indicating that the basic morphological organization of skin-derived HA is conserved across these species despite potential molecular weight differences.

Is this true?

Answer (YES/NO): NO